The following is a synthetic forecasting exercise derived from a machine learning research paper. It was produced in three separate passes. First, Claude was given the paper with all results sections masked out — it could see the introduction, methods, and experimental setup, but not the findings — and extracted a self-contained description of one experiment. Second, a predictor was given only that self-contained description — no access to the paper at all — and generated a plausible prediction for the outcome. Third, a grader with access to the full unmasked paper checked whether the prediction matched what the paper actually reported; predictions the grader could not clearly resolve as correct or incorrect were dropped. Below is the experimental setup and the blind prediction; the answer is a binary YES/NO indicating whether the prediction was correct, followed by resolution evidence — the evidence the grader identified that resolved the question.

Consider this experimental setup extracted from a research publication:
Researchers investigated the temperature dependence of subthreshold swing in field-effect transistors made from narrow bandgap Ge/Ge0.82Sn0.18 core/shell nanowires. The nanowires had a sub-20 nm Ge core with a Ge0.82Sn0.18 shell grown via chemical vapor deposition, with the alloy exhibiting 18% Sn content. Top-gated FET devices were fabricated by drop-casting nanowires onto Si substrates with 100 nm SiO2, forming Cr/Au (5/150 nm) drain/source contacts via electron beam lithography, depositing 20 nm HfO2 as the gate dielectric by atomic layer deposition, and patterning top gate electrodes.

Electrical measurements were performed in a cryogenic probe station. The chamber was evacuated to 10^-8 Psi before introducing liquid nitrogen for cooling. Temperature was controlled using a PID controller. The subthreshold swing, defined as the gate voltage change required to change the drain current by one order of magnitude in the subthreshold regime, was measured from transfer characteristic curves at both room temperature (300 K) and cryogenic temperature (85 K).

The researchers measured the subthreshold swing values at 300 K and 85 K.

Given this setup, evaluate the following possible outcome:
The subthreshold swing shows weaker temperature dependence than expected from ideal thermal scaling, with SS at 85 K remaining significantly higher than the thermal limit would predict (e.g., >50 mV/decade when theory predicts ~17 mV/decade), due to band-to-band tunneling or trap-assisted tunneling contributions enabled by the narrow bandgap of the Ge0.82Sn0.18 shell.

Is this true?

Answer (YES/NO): NO